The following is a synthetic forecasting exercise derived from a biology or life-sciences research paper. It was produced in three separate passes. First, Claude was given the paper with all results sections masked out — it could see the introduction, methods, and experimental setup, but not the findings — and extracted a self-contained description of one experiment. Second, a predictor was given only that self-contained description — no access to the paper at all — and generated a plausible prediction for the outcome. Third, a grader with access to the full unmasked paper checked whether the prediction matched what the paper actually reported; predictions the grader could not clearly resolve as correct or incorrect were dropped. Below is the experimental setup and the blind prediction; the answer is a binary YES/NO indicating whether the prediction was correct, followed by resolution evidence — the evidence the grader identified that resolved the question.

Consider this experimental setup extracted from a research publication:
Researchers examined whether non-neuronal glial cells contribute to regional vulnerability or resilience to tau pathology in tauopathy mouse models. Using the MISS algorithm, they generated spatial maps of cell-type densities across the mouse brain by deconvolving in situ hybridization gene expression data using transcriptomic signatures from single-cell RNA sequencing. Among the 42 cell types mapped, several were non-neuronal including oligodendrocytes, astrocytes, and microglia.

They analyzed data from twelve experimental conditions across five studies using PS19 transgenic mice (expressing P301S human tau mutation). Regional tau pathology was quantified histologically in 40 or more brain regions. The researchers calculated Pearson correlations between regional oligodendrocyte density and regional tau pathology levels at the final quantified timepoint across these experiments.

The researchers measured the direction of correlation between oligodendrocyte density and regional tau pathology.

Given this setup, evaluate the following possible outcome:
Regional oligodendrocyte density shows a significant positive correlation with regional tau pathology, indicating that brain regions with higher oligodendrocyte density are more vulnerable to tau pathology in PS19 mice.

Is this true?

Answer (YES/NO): NO